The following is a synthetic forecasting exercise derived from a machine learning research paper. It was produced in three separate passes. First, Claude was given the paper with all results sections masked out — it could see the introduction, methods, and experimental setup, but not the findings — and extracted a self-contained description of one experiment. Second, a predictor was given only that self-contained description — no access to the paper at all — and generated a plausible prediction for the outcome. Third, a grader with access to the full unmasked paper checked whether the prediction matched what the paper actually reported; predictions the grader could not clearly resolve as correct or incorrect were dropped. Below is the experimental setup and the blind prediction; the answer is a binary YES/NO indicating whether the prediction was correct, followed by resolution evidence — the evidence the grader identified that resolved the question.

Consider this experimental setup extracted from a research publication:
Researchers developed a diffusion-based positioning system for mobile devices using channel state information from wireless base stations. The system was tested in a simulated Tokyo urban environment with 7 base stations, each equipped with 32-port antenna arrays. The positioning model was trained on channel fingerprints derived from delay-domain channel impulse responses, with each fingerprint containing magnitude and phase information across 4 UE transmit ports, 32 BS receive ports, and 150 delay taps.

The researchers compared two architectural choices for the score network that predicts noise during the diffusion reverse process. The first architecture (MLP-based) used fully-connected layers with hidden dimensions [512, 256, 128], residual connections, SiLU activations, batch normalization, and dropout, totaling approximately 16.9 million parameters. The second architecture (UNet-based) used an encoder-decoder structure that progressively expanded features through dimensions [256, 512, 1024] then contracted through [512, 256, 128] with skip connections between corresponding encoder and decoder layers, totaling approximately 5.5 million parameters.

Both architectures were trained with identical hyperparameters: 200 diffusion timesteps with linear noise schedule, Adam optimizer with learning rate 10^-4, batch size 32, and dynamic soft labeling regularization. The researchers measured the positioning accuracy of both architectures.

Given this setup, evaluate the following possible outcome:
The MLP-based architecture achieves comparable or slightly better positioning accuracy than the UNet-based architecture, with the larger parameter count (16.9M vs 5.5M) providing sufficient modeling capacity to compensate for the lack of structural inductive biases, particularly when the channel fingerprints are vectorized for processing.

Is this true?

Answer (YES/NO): NO